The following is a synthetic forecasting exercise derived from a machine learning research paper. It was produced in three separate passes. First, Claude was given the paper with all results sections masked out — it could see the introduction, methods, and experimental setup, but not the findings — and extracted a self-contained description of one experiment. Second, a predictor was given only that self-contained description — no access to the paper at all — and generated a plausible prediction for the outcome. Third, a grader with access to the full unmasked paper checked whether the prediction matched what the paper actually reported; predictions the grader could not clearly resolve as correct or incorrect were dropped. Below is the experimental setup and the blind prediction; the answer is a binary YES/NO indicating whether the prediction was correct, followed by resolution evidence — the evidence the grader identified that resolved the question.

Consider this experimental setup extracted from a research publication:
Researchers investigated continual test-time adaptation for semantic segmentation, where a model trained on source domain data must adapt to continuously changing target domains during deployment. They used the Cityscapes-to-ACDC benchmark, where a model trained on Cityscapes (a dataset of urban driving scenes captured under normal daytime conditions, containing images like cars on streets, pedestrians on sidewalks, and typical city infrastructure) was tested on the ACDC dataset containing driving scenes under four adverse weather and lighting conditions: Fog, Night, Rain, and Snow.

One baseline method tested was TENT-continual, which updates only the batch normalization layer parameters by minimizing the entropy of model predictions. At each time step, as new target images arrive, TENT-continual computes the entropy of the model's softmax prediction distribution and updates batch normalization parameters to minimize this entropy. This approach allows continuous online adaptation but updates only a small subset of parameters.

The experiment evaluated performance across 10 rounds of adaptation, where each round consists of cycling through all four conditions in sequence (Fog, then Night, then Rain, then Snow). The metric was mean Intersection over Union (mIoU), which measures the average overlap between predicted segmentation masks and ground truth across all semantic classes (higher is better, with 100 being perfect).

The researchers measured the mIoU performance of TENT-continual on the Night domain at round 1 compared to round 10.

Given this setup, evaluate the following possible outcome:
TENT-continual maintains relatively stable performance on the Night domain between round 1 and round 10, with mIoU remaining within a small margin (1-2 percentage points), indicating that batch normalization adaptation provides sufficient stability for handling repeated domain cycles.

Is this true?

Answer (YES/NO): NO